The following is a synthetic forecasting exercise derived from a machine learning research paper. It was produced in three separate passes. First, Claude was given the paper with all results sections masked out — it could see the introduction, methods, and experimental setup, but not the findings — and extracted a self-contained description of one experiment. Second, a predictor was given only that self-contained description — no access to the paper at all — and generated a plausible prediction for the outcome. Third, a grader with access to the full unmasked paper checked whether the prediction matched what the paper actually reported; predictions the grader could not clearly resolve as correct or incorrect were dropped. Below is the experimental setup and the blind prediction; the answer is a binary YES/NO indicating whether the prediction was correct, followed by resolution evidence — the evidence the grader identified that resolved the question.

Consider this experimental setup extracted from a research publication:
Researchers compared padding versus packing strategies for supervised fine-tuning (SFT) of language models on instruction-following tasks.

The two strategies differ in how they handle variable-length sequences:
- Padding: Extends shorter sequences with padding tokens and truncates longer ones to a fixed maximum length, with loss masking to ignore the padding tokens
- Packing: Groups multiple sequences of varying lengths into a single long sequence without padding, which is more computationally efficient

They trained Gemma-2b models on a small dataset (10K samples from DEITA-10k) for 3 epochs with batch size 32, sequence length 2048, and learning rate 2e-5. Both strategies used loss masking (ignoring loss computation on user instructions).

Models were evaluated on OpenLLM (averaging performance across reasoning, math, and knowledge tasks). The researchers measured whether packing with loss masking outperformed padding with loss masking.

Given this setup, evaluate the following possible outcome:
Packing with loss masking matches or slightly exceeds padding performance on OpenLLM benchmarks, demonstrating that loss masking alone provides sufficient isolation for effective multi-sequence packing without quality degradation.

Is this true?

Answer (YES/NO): NO